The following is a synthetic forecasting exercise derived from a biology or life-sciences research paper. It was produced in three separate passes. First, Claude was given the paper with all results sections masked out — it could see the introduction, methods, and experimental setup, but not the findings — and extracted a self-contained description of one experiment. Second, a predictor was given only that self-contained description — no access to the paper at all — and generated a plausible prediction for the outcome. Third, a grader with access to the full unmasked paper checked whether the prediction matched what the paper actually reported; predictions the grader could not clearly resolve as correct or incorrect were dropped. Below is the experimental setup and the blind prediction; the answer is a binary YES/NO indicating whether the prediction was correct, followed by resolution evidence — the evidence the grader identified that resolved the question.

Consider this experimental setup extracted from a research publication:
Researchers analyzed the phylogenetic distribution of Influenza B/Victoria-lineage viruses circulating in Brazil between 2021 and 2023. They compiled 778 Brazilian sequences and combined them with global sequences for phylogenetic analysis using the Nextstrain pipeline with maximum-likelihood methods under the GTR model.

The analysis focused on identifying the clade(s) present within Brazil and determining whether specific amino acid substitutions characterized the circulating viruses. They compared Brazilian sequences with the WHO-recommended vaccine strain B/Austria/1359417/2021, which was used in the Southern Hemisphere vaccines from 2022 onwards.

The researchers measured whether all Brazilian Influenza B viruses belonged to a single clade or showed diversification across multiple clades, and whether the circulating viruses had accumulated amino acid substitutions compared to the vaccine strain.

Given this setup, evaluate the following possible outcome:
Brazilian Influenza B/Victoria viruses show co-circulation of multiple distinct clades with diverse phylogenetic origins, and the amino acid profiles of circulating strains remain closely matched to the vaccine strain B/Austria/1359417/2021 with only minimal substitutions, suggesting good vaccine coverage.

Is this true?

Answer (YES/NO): NO